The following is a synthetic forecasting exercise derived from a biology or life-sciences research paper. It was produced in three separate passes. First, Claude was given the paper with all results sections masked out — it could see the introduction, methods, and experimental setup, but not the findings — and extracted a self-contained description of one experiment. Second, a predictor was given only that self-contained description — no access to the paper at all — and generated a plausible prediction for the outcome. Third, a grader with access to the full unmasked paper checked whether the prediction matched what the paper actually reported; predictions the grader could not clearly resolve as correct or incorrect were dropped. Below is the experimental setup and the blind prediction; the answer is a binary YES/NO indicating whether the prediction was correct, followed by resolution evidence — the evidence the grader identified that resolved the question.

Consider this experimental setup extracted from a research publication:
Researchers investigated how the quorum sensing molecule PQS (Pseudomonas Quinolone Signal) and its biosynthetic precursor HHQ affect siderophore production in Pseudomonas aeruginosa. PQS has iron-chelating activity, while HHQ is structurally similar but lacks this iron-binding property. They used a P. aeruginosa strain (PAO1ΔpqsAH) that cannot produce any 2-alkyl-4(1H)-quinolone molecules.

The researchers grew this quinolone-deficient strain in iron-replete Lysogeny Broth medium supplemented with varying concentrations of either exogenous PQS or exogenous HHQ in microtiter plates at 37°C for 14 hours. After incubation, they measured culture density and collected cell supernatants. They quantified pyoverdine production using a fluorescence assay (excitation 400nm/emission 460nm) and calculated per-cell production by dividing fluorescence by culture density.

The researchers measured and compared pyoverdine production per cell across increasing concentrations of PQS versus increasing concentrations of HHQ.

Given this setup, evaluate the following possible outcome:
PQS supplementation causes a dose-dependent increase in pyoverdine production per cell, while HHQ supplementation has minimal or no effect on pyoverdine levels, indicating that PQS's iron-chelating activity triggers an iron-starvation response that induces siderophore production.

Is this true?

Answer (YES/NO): YES